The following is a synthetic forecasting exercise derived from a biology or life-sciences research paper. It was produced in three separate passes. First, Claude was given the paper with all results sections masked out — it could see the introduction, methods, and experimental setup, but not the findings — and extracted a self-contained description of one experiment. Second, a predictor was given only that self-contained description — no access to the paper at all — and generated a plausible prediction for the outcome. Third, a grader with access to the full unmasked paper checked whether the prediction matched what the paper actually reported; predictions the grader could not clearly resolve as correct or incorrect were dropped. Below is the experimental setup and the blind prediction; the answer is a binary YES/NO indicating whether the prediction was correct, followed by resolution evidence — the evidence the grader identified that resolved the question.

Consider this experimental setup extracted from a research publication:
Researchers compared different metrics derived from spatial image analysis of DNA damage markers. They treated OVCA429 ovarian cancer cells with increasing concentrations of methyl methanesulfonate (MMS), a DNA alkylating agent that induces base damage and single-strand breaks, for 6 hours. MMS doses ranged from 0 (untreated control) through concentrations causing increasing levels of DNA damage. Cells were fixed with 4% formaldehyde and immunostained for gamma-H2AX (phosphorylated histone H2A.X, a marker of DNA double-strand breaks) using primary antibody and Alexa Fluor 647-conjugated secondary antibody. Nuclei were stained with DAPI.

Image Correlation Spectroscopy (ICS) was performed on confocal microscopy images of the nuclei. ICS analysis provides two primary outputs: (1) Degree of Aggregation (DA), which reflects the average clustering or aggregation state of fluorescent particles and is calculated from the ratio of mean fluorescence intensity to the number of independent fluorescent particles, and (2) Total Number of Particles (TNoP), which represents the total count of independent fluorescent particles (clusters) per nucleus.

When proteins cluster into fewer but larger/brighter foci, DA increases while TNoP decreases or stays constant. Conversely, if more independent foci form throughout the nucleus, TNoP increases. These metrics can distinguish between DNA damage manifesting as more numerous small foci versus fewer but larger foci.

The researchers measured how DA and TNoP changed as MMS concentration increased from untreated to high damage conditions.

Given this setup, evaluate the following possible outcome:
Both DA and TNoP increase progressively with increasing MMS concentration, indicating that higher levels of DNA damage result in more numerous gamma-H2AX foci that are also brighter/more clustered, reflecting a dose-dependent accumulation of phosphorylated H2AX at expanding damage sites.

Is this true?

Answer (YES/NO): YES